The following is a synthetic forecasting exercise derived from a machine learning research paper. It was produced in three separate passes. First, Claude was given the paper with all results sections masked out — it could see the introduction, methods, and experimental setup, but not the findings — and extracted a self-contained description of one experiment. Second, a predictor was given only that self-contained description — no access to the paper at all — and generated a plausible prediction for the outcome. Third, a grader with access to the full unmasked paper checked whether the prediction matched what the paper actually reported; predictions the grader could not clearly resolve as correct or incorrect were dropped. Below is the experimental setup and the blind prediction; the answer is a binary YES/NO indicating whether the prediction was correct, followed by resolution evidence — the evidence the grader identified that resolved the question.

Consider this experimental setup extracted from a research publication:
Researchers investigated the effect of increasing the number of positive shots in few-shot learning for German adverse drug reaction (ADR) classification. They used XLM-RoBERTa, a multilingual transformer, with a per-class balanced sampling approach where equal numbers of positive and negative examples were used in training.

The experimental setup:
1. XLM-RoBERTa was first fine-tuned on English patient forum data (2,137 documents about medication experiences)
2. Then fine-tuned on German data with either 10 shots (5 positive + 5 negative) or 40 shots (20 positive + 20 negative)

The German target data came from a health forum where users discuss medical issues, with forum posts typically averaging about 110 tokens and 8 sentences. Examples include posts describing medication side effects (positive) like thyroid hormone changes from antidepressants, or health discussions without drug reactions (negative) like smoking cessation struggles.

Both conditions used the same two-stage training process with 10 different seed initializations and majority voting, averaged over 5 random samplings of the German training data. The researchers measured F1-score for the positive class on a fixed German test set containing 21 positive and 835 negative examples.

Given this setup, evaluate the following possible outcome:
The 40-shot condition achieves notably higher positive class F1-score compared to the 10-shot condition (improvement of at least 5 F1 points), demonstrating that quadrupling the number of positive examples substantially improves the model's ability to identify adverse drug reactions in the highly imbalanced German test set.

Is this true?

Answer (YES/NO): NO